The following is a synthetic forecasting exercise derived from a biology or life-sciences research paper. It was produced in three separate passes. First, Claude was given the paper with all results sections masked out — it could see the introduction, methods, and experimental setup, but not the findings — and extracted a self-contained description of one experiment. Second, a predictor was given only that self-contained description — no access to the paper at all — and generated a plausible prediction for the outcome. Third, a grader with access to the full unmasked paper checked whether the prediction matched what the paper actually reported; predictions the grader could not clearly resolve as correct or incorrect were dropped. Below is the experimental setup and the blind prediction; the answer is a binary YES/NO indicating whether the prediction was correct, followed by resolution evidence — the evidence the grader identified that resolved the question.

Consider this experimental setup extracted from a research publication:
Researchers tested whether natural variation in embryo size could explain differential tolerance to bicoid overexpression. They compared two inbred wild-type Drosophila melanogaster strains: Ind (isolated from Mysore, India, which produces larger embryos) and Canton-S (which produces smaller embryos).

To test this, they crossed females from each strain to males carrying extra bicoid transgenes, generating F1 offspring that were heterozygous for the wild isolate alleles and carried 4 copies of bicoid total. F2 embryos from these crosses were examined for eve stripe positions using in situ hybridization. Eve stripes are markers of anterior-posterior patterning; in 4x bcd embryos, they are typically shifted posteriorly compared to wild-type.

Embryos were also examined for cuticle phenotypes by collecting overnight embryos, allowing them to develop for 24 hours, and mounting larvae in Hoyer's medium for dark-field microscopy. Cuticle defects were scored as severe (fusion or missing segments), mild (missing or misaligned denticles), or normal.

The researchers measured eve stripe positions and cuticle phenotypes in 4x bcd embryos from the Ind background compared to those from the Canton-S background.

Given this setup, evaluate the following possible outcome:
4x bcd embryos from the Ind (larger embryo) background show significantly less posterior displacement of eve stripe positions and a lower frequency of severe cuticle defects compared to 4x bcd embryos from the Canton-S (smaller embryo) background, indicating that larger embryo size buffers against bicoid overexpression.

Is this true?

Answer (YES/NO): YES